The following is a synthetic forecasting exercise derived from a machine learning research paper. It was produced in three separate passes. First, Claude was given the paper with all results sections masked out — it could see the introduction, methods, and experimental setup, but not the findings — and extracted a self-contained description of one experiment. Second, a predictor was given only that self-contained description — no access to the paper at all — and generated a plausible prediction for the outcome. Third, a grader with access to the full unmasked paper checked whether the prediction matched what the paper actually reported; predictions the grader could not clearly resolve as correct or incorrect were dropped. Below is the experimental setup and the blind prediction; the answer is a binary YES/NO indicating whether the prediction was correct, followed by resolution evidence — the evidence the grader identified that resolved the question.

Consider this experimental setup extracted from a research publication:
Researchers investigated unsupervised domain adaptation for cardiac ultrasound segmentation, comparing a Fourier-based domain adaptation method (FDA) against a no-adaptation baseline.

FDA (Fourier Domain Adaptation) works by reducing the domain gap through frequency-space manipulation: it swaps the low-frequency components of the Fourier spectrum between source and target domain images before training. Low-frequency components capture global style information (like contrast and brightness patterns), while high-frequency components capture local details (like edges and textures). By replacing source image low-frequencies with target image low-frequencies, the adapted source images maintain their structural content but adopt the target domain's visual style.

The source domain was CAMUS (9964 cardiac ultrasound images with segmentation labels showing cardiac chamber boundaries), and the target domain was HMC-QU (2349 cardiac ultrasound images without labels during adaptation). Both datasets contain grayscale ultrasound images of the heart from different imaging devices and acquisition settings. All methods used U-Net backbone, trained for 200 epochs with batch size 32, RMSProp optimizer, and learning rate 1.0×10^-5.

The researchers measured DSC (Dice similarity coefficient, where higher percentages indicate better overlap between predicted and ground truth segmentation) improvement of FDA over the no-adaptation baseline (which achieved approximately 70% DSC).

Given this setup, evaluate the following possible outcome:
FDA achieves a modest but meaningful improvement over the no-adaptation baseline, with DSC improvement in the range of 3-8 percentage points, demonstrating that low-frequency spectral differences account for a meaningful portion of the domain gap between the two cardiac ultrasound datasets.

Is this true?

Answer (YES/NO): NO